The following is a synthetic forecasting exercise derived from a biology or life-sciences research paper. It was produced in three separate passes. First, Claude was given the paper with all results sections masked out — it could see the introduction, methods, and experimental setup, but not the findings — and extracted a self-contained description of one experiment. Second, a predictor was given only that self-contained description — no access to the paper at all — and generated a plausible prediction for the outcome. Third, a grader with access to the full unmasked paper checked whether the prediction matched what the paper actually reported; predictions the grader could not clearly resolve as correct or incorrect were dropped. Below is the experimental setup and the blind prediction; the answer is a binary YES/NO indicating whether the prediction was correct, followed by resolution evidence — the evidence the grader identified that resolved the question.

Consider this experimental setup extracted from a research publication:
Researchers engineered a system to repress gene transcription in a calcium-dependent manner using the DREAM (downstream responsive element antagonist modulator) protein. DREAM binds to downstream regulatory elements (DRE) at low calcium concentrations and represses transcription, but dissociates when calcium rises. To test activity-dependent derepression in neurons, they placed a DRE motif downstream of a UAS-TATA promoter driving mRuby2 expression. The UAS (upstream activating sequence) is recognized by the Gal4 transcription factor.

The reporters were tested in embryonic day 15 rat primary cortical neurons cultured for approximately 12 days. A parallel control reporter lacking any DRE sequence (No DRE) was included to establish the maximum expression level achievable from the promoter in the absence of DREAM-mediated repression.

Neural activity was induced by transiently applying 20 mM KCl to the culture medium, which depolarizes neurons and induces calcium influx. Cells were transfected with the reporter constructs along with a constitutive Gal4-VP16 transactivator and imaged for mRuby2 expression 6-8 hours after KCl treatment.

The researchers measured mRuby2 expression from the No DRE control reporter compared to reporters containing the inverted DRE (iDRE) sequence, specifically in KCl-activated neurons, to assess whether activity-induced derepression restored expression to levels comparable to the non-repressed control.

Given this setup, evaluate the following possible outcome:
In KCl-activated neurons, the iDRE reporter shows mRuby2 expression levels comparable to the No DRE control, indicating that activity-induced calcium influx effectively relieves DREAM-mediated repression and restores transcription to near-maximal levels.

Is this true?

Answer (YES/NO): YES